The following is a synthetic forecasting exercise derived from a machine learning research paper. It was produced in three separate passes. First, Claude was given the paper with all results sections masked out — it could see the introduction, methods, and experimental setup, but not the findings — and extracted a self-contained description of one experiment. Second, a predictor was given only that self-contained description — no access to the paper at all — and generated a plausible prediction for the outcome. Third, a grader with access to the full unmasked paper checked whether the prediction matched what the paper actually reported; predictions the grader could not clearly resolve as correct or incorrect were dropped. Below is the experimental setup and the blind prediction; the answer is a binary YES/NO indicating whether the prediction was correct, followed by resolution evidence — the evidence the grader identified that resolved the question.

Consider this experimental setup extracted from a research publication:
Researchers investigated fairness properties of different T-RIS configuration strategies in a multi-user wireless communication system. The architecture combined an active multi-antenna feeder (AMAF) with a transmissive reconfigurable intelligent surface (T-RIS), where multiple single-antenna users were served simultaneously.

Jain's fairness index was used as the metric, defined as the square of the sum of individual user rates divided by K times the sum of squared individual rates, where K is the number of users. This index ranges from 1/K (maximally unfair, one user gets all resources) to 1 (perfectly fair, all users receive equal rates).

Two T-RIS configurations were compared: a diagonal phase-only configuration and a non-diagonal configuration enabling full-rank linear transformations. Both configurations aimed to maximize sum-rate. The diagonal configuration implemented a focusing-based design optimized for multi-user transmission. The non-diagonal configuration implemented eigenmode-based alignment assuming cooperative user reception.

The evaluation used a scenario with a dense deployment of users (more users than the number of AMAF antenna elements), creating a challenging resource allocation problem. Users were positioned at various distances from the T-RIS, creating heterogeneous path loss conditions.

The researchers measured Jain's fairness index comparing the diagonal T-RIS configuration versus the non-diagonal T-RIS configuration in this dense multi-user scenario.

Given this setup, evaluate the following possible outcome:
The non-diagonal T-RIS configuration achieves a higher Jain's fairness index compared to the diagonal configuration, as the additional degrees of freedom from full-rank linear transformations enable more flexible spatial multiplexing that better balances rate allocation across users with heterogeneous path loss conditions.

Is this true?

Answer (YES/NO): NO